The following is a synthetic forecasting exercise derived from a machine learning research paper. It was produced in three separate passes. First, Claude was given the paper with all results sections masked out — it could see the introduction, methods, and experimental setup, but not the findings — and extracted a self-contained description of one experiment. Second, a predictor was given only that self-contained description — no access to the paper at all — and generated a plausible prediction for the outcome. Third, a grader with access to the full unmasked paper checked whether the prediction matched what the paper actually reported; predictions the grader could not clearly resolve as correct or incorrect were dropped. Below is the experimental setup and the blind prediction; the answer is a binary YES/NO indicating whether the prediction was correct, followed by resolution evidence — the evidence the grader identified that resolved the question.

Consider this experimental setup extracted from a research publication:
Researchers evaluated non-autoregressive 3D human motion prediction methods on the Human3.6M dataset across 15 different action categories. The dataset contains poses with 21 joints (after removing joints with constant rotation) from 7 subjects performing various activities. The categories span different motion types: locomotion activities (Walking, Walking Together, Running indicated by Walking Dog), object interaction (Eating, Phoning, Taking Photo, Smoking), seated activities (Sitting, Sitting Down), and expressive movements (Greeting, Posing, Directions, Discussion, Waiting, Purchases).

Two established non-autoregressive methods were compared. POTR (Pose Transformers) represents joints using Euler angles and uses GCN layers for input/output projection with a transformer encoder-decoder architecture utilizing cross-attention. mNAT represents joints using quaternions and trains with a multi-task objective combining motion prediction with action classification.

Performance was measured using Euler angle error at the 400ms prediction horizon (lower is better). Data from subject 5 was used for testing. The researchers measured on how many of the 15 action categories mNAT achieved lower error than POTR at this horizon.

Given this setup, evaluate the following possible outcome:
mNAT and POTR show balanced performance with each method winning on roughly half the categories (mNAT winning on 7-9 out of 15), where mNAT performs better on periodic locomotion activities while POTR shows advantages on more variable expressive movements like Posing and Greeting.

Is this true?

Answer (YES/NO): NO